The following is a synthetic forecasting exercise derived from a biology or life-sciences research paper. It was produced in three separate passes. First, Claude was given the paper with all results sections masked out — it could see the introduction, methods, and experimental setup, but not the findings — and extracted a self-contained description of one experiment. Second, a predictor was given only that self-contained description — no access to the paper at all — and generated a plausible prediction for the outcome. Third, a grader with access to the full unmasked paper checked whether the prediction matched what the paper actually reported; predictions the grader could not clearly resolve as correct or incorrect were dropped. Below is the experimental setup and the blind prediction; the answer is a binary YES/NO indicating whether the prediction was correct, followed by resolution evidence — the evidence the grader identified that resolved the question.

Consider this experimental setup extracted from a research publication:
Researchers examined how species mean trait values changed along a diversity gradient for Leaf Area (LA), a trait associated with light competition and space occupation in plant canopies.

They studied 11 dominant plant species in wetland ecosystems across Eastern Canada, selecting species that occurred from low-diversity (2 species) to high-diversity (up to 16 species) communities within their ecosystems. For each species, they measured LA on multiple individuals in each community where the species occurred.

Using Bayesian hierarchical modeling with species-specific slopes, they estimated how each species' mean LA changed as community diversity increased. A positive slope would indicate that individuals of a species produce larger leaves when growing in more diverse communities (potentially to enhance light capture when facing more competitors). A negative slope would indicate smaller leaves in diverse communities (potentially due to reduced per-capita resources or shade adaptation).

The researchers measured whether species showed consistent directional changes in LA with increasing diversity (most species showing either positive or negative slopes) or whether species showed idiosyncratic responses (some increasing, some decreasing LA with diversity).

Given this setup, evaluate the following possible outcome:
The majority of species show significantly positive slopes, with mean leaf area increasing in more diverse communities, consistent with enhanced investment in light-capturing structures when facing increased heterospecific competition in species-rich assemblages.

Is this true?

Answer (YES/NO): NO